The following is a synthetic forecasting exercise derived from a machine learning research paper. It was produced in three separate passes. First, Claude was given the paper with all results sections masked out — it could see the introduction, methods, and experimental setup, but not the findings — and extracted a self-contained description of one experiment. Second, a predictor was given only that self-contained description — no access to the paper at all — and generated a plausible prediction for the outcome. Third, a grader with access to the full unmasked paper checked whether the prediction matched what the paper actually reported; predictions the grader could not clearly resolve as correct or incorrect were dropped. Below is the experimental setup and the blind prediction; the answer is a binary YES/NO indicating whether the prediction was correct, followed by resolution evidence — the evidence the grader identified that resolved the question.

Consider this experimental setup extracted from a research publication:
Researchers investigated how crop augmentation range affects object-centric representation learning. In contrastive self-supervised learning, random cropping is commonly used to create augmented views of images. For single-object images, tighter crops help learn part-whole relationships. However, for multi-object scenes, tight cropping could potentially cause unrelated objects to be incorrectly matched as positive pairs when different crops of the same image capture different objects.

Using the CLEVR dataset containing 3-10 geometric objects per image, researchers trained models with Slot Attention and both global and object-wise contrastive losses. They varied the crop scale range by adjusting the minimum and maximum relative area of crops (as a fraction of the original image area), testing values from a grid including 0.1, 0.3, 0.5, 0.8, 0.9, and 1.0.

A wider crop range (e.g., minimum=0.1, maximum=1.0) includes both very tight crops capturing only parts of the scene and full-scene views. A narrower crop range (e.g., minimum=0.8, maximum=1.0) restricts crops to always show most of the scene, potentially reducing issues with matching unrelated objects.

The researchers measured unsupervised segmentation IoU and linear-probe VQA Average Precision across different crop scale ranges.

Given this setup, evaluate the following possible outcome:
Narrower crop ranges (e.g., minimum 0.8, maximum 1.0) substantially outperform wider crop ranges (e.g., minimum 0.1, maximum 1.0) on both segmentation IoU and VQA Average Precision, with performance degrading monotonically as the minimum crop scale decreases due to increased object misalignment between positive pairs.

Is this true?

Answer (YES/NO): NO